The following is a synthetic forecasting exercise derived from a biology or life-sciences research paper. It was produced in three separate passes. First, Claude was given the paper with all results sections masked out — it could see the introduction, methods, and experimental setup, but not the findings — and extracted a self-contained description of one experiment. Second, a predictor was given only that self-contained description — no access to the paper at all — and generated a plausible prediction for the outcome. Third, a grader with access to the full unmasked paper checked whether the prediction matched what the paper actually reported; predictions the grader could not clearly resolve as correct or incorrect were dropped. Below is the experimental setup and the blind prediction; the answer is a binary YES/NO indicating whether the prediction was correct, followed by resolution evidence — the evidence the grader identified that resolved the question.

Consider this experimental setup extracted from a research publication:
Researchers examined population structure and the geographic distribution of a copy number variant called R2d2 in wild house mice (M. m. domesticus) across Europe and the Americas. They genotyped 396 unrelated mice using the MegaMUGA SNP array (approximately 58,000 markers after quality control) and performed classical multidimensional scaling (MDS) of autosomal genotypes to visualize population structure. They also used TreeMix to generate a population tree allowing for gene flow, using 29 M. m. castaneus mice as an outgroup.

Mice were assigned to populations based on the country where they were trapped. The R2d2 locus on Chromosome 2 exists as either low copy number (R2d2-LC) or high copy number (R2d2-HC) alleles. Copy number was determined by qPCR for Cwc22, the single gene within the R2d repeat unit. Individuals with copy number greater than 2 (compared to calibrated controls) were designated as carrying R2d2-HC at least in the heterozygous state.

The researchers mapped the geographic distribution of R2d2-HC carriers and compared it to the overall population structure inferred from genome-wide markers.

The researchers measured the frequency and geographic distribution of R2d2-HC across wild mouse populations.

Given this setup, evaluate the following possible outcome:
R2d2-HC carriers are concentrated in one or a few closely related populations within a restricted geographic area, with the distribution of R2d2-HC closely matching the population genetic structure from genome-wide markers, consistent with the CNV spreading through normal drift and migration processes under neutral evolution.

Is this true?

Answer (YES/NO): NO